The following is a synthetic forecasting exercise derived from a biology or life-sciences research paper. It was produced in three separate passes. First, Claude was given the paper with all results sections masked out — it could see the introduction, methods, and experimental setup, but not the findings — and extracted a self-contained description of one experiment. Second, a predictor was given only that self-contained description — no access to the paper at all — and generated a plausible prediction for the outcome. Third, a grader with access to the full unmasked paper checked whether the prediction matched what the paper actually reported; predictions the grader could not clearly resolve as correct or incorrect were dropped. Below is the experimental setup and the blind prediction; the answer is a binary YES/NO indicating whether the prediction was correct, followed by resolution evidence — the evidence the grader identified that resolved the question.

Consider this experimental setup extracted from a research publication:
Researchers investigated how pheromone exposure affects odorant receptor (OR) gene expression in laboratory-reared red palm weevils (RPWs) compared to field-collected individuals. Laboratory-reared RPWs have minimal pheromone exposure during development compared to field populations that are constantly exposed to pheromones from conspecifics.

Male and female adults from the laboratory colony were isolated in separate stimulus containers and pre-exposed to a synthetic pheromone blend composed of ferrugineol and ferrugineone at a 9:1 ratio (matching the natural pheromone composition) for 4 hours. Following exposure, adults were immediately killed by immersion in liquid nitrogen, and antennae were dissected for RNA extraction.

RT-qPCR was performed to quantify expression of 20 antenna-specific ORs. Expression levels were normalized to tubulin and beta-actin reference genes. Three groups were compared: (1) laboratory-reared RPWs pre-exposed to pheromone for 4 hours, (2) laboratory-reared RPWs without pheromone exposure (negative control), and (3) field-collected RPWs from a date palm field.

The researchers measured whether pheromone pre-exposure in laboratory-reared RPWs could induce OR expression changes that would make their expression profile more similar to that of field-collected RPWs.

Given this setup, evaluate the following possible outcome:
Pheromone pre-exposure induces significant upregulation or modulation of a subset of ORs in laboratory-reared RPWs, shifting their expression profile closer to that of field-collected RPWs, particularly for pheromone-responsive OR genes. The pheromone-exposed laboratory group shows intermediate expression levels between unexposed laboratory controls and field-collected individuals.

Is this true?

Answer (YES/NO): NO